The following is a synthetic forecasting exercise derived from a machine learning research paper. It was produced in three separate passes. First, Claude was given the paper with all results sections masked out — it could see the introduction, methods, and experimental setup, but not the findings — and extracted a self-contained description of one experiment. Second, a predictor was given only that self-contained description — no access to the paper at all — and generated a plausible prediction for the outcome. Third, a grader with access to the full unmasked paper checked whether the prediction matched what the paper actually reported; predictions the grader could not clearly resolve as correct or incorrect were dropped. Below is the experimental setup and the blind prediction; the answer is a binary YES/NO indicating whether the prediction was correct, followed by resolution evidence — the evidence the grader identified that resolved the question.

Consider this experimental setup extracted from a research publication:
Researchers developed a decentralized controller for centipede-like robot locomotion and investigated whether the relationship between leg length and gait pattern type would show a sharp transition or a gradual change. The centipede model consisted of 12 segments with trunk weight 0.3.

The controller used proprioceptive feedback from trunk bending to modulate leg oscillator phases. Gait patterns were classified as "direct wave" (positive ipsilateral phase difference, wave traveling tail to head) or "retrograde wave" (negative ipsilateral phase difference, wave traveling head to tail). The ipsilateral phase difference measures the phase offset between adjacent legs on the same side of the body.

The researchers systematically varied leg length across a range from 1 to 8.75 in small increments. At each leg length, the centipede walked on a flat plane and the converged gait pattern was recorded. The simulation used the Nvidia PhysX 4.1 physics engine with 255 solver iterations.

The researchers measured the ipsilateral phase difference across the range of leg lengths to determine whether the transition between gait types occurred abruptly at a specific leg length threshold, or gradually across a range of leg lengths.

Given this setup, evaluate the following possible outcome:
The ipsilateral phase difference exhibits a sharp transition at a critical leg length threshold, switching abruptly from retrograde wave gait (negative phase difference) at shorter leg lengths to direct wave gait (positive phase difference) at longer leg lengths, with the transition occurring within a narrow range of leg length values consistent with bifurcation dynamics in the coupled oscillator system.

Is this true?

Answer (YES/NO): NO